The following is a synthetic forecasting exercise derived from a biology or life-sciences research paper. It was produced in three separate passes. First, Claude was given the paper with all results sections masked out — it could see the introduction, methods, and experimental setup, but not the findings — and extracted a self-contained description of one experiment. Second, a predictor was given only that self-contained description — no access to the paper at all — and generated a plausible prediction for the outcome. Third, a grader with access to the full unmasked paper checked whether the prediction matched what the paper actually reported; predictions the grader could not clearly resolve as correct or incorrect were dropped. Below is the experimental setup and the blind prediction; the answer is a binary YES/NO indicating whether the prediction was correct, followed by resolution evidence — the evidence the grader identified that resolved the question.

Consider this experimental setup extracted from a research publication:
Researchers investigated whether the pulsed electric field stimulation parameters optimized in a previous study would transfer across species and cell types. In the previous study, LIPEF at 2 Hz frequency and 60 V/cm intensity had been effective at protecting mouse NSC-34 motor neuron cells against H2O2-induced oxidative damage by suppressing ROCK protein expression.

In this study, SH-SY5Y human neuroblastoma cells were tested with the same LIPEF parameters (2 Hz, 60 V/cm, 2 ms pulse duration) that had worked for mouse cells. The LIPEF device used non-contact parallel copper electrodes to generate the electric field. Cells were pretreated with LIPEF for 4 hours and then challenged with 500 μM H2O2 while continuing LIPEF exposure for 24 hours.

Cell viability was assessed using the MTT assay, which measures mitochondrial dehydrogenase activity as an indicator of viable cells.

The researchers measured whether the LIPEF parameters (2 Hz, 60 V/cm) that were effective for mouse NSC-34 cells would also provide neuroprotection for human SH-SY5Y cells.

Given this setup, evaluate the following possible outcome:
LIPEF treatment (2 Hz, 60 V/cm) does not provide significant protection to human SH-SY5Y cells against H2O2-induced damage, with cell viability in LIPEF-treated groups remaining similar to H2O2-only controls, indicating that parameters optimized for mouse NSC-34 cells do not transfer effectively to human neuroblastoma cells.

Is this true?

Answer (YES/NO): YES